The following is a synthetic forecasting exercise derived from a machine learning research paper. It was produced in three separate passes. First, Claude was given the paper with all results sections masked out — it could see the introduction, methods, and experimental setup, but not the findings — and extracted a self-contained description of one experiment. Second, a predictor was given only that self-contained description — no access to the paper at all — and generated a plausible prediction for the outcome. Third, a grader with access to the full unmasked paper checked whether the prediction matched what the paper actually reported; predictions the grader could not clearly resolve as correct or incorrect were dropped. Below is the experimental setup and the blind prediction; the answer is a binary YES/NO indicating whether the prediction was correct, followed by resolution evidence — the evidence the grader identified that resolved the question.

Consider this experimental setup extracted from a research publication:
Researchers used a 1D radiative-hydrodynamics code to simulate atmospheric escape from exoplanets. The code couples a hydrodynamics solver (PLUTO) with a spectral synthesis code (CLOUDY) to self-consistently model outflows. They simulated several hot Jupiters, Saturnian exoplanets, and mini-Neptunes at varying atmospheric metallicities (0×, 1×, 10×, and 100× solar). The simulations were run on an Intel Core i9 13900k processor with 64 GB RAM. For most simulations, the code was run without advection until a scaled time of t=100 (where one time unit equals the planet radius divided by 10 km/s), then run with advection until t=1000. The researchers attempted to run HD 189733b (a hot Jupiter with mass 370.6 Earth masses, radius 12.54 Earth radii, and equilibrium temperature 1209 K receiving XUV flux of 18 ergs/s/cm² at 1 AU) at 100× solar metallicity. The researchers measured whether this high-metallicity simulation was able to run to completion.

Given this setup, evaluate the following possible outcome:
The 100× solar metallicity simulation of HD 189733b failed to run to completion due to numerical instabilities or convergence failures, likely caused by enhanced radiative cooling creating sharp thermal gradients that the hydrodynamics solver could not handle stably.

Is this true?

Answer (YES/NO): YES